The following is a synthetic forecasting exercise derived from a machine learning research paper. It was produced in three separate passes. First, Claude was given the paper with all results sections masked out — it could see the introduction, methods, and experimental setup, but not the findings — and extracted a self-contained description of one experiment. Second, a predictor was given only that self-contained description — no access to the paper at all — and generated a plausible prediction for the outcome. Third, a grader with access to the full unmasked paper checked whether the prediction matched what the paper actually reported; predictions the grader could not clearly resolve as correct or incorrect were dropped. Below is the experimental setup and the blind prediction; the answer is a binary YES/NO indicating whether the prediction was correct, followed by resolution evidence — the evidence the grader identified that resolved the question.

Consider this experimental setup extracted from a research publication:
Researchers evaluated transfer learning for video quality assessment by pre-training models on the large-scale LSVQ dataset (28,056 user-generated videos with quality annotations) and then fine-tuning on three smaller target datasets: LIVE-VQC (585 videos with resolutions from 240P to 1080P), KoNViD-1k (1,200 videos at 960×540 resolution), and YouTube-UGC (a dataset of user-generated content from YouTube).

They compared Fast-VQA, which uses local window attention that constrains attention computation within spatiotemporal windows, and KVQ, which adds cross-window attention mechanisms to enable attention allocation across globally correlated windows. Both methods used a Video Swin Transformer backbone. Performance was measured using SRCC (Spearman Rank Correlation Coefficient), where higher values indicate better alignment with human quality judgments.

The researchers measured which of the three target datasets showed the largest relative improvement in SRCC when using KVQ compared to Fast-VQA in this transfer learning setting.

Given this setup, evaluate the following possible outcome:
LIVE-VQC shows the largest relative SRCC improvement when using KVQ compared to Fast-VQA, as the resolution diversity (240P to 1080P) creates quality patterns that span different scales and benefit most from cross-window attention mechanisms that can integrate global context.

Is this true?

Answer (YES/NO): NO